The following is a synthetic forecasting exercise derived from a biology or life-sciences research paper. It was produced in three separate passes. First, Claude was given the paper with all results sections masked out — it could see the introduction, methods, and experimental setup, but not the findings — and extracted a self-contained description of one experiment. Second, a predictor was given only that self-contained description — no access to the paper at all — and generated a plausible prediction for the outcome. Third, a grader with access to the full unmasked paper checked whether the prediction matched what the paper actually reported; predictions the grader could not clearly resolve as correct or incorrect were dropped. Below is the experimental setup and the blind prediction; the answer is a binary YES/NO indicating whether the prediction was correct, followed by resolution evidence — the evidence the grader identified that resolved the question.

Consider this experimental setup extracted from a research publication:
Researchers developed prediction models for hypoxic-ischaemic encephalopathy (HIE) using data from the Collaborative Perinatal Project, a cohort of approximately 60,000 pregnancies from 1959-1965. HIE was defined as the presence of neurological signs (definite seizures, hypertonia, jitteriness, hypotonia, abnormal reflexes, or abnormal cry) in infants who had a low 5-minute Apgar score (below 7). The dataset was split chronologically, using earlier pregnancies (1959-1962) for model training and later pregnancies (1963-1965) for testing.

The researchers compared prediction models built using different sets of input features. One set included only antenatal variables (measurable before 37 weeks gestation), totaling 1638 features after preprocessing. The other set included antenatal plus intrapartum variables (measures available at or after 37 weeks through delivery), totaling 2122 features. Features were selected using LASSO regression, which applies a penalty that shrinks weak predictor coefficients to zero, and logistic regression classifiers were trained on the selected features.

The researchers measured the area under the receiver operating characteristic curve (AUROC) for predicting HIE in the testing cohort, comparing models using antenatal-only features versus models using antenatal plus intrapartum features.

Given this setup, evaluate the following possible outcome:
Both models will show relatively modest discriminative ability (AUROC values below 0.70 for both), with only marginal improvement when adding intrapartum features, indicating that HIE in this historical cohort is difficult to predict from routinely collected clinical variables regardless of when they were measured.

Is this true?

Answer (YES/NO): NO